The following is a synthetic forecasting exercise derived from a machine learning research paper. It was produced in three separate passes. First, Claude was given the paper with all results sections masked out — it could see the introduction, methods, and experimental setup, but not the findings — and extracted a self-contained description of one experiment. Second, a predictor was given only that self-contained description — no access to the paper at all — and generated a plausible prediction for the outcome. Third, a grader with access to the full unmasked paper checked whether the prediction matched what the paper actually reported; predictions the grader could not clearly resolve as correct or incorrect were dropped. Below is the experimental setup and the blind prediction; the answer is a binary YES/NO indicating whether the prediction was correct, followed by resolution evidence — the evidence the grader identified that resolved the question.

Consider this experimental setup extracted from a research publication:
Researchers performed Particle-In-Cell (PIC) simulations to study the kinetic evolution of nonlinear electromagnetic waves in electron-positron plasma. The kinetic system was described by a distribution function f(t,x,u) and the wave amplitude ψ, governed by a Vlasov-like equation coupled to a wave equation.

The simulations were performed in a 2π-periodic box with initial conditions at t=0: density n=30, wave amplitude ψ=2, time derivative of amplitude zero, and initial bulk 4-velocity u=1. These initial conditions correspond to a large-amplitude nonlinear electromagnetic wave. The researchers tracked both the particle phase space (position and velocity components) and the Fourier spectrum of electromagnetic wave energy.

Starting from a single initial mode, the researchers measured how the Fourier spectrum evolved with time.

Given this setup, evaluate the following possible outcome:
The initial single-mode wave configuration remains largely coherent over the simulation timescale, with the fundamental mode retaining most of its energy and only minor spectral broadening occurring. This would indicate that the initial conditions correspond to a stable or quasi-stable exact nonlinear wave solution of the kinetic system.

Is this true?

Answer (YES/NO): NO